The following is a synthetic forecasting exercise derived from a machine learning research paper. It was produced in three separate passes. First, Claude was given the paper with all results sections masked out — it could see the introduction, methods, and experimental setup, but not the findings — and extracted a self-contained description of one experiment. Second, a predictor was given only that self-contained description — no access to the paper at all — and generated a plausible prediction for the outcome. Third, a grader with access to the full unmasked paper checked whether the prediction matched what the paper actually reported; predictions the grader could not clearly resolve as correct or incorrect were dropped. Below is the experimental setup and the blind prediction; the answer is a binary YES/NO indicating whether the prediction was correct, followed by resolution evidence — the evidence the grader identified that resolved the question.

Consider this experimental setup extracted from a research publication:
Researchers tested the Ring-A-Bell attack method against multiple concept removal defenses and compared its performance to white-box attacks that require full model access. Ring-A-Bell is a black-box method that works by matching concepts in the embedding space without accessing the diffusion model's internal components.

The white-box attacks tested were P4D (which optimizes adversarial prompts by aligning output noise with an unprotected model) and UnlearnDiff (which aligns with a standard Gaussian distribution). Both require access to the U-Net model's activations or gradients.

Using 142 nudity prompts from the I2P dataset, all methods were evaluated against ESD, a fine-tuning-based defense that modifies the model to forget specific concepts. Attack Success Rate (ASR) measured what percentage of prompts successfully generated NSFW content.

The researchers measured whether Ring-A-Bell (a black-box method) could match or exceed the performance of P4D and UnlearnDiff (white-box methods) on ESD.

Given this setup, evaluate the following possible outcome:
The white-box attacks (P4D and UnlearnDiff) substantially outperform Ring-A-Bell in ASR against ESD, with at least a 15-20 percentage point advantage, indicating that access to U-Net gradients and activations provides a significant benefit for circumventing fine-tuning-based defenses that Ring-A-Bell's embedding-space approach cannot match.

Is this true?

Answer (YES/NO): NO